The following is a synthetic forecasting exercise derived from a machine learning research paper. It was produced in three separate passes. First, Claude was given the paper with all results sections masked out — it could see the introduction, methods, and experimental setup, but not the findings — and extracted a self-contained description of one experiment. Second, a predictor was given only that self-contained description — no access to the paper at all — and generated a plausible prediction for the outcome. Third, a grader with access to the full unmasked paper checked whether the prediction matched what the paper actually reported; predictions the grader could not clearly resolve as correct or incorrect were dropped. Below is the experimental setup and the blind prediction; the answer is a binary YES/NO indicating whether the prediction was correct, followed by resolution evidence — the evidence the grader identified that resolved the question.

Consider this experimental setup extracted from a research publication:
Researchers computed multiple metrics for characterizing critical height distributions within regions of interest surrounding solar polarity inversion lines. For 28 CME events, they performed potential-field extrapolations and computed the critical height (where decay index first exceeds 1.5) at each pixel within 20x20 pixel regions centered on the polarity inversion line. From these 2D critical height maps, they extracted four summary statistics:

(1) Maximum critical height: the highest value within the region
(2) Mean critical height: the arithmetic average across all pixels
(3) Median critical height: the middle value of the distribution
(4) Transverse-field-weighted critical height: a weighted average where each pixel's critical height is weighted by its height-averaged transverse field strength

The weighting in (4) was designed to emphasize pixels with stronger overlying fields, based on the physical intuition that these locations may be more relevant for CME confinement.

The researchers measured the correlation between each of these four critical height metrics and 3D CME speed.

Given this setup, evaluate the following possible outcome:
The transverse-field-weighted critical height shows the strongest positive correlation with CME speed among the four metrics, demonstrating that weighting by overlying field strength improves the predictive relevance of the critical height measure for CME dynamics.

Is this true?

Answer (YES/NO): YES